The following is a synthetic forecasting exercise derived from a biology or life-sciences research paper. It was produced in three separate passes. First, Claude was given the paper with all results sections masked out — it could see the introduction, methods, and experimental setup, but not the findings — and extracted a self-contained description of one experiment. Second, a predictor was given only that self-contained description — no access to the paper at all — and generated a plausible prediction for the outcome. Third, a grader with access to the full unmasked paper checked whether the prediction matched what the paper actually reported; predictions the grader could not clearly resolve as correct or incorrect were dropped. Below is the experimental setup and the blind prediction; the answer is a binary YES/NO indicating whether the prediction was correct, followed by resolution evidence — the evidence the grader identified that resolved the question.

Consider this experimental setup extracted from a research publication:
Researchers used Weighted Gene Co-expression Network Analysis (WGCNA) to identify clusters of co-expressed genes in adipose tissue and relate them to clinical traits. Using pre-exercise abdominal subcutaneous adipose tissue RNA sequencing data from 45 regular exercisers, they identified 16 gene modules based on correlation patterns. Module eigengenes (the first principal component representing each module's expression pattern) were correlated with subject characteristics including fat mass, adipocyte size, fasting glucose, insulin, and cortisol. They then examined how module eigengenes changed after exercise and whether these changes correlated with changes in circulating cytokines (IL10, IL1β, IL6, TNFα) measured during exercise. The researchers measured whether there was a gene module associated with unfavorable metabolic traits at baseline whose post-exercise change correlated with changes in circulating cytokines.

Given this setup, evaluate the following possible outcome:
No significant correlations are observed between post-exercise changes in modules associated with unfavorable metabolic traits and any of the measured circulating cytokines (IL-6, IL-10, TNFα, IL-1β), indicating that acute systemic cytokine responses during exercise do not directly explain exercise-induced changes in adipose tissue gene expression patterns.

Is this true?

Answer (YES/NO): NO